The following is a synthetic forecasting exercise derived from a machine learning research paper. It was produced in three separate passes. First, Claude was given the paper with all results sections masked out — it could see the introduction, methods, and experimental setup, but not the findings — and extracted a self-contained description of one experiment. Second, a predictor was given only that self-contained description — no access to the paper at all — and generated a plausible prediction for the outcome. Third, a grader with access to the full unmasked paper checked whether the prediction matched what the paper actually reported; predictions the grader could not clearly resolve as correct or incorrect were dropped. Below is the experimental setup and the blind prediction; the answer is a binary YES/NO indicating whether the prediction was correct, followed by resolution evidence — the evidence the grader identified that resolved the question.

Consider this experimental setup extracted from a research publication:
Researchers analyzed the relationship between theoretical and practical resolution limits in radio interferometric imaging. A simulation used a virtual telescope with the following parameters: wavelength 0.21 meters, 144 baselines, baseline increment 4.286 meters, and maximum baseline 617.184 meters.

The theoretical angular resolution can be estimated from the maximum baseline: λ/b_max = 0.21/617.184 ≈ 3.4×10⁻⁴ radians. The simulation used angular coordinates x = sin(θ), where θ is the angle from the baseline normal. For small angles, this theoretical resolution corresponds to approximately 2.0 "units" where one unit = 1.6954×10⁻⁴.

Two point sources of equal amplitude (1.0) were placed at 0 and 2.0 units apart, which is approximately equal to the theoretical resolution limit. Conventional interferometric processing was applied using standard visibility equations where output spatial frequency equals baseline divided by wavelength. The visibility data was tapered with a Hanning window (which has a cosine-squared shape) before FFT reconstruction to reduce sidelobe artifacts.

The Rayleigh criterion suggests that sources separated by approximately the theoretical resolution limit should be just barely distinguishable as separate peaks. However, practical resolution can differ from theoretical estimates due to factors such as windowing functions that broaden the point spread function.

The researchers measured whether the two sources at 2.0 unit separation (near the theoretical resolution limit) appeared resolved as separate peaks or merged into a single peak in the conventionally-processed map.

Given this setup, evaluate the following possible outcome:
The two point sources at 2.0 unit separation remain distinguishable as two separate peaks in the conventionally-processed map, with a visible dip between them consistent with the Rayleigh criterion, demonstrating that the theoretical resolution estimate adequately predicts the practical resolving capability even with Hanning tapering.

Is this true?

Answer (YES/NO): NO